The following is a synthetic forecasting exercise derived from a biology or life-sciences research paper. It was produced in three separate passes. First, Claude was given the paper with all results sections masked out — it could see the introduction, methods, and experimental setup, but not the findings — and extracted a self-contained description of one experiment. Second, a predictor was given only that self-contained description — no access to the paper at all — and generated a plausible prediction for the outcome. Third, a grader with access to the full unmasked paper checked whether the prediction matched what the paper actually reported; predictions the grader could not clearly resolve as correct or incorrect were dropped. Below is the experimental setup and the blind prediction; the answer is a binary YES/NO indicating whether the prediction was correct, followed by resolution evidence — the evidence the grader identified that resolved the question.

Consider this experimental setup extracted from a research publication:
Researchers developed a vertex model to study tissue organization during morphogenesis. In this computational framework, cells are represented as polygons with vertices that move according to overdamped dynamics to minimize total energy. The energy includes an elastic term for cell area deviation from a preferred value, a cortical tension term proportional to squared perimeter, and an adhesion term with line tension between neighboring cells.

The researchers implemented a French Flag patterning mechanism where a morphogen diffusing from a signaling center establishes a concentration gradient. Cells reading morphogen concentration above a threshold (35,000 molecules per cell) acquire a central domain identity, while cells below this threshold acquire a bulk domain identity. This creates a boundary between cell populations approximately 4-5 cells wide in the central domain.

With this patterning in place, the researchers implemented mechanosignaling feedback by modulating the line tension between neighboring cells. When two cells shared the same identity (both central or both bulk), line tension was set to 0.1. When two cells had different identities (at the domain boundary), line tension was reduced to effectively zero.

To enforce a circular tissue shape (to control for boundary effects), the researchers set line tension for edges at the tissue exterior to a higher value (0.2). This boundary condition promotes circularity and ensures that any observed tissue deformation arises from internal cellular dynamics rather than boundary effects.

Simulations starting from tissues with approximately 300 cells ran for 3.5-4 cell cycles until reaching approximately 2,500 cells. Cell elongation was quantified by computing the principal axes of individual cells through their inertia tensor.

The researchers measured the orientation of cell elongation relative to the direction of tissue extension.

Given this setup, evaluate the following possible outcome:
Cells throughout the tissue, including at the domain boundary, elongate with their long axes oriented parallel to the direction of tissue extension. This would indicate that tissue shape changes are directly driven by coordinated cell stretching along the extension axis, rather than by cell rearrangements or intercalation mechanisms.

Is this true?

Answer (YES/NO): NO